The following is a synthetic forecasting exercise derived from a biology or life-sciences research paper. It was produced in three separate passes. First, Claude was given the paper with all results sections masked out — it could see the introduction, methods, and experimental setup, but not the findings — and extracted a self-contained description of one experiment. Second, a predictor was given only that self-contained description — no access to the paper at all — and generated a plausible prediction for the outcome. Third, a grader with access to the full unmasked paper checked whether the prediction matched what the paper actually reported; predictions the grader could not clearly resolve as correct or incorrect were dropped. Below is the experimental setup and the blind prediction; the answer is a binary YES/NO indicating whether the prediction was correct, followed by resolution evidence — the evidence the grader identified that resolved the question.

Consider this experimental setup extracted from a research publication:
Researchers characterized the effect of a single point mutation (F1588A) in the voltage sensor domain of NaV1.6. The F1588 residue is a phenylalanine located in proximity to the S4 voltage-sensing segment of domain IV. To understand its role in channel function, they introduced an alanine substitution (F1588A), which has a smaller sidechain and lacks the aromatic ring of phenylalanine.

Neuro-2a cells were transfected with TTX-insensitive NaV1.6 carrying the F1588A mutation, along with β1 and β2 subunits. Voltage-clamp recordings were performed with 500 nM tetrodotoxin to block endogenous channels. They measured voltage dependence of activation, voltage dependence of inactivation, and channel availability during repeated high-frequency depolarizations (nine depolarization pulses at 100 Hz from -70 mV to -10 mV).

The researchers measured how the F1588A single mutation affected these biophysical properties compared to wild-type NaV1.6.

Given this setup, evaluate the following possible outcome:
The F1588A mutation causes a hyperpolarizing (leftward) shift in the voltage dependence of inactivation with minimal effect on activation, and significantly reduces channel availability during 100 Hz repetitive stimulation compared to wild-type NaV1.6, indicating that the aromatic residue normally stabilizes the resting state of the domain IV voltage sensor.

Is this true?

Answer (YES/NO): NO